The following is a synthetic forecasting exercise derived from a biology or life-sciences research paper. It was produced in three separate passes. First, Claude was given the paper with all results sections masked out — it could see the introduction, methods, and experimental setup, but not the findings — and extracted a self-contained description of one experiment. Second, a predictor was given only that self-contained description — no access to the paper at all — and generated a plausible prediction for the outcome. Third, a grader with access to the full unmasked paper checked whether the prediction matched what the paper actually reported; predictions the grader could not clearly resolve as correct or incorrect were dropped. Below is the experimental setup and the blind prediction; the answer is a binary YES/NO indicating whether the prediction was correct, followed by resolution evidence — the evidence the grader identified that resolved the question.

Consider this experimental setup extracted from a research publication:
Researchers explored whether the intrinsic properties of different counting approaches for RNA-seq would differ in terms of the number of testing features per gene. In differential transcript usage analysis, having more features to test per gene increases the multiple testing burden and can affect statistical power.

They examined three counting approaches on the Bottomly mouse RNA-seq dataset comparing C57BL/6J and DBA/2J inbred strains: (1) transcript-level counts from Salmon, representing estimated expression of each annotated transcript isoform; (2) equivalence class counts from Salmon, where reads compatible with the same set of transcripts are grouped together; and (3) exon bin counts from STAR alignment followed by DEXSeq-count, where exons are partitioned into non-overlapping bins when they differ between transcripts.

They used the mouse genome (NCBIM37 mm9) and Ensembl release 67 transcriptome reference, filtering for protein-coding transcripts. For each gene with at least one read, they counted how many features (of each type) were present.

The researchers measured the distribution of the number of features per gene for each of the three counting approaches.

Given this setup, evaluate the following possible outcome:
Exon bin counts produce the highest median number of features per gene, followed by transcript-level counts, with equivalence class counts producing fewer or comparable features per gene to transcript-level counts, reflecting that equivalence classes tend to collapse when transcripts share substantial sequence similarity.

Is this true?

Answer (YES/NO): NO